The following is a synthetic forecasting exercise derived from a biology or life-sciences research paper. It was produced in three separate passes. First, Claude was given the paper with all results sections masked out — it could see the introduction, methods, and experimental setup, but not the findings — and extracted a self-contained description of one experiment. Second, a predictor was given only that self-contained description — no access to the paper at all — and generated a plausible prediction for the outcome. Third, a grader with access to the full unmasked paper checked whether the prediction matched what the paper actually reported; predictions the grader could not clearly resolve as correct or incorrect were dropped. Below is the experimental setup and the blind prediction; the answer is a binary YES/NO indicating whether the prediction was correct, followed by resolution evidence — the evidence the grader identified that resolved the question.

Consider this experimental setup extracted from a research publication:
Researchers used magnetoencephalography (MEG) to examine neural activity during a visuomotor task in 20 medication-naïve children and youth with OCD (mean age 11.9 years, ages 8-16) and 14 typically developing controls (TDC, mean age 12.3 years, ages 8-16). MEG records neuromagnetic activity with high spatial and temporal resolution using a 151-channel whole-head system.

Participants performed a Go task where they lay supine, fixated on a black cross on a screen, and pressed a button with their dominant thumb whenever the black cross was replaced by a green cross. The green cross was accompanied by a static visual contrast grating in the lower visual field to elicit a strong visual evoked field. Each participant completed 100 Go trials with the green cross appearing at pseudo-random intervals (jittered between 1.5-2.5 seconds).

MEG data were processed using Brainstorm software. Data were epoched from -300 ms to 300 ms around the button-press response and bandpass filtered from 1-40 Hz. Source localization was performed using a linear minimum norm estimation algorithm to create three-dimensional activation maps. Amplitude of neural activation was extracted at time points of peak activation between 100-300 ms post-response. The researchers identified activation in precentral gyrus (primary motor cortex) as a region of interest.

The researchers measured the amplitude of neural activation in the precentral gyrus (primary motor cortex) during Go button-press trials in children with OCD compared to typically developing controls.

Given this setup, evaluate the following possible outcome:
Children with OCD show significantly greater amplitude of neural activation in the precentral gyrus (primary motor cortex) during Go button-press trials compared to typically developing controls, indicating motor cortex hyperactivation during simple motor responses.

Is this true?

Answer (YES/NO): YES